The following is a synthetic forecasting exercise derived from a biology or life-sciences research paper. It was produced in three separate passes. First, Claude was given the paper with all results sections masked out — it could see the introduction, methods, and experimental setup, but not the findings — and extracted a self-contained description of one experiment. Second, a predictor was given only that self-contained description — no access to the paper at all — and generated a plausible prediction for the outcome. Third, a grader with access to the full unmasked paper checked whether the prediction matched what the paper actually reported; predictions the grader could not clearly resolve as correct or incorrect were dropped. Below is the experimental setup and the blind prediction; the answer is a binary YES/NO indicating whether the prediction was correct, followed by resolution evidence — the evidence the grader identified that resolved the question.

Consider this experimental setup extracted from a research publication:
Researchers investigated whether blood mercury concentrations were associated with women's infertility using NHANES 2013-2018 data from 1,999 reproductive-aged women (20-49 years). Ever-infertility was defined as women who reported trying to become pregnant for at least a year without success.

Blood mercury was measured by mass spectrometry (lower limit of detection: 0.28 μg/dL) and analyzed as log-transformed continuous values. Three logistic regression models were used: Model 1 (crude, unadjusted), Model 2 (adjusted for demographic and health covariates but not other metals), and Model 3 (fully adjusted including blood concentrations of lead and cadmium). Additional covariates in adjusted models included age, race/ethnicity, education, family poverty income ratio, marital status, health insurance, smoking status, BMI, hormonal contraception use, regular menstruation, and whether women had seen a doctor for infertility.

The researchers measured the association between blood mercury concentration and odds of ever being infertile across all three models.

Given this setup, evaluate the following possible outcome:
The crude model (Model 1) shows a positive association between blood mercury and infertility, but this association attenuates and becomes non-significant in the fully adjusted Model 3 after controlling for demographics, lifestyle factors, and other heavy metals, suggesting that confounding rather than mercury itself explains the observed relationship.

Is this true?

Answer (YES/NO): NO